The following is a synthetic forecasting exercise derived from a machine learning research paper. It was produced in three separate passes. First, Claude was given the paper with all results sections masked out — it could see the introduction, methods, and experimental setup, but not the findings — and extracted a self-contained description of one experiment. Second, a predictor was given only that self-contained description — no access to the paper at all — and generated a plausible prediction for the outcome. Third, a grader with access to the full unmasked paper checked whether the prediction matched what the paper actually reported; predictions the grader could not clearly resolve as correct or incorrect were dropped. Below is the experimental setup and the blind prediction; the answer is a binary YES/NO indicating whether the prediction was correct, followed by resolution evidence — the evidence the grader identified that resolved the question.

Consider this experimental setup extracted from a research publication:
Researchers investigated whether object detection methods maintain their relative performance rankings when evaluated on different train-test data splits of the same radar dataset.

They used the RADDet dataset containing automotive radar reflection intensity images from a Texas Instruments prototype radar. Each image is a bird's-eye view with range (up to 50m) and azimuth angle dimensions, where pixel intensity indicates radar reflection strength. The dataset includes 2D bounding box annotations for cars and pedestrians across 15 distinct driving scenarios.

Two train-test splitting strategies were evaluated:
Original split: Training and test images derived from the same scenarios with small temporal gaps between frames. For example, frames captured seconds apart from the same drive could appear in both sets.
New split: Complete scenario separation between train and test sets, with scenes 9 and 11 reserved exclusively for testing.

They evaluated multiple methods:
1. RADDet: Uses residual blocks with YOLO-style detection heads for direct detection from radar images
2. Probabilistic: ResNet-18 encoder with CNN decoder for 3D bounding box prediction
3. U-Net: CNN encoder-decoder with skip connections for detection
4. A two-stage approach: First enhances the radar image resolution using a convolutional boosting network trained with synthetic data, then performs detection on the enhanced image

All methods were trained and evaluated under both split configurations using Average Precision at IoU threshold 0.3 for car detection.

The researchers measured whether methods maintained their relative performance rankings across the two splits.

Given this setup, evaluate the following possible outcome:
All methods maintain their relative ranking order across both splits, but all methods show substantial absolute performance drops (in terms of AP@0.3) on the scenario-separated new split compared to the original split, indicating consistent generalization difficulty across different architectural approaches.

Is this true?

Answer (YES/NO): NO